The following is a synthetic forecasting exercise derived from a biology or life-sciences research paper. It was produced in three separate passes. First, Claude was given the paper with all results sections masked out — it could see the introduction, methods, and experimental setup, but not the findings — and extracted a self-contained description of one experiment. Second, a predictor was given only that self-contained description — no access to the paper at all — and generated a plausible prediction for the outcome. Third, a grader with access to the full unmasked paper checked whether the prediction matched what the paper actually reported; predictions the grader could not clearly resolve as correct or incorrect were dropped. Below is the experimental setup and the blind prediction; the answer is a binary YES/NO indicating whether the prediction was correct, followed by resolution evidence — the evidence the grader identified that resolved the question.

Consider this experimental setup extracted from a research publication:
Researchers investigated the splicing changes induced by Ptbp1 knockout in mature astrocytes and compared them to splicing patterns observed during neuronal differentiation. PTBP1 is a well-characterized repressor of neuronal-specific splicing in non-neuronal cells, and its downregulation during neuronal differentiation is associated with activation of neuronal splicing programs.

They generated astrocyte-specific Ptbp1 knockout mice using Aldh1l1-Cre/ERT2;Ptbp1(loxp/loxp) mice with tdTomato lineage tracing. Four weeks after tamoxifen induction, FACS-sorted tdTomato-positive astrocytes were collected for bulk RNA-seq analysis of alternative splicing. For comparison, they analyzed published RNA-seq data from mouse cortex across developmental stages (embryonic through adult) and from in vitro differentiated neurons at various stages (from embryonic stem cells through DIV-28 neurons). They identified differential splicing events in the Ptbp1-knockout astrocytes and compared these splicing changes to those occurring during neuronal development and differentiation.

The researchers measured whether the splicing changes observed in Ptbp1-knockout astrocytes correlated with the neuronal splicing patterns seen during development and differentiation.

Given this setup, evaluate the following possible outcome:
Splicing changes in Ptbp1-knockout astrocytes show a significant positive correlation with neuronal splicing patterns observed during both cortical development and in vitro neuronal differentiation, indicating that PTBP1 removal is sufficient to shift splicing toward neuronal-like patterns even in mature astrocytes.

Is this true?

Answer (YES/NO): NO